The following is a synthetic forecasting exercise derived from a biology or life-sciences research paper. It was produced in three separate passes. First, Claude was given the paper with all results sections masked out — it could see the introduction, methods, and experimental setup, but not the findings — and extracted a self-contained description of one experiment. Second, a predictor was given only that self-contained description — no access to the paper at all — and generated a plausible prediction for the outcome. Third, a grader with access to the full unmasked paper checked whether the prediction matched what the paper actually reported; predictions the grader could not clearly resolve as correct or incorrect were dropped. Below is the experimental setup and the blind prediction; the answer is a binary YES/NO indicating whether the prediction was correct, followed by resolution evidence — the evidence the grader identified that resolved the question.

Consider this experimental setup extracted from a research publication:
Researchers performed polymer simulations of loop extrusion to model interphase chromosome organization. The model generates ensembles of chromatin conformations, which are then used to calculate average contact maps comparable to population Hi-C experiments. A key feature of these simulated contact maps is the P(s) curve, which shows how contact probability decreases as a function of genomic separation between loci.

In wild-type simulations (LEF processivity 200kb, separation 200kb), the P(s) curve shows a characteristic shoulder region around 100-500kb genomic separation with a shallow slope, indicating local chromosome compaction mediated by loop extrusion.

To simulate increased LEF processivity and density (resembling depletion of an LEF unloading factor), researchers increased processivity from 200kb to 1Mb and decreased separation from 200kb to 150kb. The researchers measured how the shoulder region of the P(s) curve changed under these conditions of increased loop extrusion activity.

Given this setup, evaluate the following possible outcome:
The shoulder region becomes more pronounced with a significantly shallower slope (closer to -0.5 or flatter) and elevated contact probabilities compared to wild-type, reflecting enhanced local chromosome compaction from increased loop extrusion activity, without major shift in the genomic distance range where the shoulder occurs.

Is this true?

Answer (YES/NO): NO